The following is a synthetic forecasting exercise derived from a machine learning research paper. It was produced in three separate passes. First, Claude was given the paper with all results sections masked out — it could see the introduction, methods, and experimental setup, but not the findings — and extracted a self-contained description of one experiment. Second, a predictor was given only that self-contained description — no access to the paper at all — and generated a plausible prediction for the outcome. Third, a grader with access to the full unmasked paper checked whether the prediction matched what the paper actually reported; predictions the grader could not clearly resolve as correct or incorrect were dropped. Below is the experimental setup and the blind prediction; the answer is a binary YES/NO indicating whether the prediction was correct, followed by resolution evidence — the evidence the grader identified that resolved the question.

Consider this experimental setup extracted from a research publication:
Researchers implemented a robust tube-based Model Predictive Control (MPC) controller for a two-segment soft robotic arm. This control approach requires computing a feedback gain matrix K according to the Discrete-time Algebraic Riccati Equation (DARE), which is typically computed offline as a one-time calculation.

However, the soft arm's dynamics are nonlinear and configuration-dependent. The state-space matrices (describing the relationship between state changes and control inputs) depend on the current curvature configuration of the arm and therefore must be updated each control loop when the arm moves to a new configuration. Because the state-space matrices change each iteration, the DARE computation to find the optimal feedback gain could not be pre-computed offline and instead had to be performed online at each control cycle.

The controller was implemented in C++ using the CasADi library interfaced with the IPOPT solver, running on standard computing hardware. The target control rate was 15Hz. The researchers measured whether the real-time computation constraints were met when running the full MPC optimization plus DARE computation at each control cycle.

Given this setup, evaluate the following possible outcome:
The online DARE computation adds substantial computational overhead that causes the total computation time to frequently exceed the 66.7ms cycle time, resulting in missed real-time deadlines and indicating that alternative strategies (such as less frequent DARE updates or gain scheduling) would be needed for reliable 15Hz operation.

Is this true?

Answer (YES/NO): NO